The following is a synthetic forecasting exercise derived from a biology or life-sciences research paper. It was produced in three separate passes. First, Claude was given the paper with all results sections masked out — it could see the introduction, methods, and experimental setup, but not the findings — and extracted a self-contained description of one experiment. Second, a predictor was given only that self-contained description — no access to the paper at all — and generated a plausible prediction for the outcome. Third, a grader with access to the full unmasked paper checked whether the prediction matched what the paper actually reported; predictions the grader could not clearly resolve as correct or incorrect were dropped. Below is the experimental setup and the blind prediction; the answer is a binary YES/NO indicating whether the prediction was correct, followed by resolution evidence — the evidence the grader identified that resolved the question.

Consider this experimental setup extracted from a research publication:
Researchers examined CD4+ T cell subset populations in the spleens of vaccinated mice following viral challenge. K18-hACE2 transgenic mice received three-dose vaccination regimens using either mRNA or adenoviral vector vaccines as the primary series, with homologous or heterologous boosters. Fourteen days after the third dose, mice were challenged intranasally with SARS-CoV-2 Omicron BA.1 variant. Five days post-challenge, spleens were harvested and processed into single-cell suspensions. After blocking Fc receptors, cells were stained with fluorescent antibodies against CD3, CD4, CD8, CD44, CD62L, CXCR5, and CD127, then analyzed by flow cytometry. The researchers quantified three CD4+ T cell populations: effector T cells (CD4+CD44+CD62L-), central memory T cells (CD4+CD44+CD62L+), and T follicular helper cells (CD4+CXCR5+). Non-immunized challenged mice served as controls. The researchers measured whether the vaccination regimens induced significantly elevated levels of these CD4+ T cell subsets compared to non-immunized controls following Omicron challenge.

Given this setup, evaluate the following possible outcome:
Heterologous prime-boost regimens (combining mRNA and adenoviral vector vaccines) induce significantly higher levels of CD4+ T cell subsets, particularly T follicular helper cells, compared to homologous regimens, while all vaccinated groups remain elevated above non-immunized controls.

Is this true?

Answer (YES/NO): NO